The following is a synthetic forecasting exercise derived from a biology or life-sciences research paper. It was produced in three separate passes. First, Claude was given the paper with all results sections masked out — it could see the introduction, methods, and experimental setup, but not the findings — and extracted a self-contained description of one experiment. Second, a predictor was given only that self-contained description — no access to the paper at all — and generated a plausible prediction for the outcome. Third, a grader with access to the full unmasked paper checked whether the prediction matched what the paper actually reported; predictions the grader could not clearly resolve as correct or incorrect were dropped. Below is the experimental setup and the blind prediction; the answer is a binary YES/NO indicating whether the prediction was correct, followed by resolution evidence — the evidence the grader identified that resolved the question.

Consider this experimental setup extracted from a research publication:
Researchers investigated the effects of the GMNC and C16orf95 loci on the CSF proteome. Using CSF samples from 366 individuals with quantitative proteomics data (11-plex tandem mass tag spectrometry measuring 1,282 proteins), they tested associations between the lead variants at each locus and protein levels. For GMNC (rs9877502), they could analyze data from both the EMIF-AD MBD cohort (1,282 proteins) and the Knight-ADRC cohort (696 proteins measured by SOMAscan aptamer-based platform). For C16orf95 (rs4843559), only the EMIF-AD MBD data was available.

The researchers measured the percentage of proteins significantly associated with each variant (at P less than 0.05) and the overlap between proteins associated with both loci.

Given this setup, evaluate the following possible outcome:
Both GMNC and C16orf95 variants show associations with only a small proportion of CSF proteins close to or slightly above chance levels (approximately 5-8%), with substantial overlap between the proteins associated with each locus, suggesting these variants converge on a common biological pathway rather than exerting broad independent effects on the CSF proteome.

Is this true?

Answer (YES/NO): NO